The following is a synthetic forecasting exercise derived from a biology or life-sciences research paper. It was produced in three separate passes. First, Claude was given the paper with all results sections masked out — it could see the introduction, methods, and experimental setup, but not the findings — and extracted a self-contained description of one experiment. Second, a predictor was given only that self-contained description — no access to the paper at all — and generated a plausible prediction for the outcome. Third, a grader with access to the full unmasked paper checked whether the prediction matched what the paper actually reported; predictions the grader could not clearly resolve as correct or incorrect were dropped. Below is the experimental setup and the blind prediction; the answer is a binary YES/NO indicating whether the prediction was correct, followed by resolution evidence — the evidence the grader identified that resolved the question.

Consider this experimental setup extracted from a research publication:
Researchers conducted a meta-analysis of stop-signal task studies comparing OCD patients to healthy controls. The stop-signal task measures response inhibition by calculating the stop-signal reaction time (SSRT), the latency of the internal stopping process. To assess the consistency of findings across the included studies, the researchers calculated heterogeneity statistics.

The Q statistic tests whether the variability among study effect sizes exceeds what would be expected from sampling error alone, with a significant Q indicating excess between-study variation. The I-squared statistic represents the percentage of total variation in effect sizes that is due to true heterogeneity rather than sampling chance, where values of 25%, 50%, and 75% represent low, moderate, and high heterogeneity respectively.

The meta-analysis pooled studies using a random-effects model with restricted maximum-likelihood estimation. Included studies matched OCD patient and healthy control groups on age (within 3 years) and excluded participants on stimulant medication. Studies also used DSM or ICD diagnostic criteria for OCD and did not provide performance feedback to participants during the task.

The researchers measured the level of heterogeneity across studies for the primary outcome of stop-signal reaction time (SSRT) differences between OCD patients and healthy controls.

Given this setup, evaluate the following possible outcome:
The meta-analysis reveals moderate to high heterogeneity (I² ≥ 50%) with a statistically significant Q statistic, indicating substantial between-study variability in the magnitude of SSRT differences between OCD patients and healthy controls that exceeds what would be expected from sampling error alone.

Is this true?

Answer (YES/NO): NO